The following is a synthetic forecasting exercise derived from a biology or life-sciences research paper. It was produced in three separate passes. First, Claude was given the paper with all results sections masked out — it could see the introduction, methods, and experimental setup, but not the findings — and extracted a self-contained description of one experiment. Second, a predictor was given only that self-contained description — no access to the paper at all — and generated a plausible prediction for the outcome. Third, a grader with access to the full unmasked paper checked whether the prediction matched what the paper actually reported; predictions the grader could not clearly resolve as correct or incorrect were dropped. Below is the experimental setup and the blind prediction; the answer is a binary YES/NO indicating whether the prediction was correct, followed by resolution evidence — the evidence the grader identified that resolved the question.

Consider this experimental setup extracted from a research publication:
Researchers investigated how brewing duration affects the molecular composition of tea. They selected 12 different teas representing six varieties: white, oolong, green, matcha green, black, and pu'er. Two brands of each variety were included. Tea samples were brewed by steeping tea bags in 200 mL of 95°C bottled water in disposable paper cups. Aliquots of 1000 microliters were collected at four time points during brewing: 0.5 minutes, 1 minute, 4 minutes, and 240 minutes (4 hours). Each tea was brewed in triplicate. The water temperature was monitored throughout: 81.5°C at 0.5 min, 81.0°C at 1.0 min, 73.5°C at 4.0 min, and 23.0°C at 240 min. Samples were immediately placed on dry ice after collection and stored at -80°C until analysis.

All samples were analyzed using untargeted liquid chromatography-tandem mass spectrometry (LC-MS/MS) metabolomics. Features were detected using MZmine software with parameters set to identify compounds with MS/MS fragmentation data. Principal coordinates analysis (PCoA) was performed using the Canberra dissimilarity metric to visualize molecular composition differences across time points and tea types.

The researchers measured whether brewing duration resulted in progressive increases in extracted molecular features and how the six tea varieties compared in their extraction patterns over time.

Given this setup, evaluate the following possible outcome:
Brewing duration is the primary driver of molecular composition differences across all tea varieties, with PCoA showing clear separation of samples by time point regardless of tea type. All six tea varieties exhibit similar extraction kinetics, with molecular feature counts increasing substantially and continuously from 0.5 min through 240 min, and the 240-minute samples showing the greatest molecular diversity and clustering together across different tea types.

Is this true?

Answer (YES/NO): NO